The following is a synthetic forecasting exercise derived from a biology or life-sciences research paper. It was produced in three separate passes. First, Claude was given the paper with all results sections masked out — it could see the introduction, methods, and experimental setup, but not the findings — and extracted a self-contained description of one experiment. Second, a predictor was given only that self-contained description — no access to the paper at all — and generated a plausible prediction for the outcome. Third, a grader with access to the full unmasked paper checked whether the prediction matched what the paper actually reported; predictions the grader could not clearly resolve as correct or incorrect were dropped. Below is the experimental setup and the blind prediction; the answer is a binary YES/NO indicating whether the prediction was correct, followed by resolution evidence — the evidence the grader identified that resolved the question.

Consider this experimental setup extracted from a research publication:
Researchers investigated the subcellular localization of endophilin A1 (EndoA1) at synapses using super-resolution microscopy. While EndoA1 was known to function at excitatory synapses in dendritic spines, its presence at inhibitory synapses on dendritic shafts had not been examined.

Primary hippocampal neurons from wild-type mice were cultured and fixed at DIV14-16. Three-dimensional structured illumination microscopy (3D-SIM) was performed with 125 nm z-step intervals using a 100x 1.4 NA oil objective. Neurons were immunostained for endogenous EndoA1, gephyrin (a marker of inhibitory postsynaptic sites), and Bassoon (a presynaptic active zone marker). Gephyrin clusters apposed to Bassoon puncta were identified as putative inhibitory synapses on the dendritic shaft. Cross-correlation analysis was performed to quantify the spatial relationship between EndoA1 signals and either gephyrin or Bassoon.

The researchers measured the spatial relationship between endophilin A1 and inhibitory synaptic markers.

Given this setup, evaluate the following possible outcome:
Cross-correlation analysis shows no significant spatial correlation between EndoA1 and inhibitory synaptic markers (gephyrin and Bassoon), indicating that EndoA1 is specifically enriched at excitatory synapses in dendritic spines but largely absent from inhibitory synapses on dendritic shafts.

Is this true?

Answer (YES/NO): NO